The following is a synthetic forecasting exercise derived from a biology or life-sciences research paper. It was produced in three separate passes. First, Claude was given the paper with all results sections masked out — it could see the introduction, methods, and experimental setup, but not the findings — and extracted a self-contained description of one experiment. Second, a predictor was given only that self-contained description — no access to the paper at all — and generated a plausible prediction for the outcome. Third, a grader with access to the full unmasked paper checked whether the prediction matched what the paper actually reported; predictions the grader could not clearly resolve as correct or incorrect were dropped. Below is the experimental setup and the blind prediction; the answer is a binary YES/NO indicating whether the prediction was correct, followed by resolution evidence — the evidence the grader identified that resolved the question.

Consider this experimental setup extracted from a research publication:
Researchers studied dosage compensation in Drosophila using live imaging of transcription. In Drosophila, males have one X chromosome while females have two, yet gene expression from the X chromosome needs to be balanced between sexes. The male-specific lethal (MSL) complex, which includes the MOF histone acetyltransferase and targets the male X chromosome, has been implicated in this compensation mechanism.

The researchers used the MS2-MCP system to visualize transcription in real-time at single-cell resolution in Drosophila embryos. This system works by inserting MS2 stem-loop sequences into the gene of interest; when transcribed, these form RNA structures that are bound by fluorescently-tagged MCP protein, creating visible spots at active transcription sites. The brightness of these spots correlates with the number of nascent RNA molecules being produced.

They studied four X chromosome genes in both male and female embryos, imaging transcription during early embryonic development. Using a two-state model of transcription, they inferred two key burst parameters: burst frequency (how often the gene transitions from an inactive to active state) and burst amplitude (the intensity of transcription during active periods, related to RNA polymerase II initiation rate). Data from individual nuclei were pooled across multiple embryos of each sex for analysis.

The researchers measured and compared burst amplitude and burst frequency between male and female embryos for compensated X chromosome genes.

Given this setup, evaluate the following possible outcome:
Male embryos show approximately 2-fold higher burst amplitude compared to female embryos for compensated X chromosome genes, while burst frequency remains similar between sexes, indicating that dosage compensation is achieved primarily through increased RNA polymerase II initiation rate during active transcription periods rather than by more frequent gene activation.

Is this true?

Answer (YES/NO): NO